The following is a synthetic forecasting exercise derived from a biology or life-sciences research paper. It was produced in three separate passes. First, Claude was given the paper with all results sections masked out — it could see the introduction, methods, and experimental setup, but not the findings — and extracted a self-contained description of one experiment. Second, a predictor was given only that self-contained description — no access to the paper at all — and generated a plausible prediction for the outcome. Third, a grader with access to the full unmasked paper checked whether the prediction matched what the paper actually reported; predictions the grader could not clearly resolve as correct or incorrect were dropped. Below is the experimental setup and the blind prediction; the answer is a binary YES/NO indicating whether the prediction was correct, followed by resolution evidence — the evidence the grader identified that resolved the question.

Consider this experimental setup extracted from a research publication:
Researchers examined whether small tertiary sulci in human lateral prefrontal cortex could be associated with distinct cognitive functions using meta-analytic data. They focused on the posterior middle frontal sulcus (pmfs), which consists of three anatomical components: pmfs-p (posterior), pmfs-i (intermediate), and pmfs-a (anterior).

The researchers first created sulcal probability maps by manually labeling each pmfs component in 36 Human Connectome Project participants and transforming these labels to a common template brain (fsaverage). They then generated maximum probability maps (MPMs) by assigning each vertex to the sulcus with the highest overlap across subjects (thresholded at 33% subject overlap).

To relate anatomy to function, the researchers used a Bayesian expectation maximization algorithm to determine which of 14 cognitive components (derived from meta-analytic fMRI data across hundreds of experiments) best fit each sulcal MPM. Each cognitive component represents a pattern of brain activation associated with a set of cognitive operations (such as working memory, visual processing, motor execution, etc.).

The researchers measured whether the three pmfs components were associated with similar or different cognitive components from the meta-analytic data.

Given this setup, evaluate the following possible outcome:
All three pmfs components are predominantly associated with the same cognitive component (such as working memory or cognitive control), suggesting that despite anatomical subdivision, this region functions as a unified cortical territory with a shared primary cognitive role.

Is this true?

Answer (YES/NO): NO